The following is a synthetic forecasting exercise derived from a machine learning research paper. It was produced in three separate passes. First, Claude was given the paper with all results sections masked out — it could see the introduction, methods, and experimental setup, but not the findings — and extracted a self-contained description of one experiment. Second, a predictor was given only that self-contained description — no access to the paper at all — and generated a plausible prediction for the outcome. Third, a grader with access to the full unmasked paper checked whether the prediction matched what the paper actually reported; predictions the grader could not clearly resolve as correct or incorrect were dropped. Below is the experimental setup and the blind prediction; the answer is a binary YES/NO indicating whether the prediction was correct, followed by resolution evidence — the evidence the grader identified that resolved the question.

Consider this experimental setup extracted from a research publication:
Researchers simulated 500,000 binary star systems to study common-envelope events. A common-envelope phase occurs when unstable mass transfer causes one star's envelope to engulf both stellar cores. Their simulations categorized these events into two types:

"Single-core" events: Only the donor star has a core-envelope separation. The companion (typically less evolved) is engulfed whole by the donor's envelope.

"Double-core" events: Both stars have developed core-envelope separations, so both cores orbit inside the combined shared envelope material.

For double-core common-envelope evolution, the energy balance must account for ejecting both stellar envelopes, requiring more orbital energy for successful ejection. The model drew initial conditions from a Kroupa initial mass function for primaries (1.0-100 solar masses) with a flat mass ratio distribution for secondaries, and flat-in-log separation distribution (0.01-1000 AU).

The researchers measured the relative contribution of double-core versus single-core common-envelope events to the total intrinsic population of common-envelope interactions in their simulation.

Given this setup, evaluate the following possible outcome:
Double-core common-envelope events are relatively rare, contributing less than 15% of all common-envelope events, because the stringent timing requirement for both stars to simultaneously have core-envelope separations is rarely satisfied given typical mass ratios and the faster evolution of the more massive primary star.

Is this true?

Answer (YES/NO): YES